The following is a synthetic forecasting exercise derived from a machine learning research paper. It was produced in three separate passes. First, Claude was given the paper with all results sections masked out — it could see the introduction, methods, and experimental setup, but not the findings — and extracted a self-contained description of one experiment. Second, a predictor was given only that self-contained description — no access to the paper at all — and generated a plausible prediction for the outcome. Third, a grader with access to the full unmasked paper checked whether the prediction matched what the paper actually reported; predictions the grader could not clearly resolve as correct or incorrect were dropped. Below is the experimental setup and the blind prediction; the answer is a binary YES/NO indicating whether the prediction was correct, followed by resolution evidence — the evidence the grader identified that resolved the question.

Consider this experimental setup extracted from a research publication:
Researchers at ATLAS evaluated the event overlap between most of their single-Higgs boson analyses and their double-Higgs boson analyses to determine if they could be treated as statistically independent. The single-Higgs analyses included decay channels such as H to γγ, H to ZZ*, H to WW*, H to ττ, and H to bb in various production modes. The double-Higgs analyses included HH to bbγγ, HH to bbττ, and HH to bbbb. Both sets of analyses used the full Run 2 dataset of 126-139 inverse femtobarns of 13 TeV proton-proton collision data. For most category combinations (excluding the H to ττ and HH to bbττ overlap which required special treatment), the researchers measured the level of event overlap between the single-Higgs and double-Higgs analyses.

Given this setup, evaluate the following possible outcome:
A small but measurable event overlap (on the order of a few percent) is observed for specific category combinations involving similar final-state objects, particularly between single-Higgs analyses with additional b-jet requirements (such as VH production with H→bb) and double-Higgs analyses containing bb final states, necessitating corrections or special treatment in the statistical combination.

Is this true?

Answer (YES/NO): NO